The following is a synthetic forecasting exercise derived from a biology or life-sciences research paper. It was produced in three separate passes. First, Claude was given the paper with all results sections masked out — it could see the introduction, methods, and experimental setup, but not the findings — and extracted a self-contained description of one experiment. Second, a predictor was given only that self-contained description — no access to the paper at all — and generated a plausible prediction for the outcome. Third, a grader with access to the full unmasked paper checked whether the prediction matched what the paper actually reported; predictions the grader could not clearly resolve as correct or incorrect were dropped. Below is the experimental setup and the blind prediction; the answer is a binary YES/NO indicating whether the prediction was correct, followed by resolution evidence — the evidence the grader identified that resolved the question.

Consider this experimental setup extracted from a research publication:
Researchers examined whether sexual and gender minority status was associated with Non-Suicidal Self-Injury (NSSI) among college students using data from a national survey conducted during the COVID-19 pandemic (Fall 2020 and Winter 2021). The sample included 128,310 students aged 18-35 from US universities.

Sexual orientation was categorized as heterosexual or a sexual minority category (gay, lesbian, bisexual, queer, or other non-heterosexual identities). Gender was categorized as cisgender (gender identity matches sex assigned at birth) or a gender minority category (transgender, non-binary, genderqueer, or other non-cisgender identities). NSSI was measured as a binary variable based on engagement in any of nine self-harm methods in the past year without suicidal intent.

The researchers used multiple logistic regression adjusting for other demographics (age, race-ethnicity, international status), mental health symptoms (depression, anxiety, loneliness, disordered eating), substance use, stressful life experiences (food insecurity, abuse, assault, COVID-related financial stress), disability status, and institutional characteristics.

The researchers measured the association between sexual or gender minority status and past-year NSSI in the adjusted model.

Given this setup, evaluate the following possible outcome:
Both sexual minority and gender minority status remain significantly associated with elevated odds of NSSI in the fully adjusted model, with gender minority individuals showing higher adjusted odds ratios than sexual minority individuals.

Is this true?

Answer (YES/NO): YES